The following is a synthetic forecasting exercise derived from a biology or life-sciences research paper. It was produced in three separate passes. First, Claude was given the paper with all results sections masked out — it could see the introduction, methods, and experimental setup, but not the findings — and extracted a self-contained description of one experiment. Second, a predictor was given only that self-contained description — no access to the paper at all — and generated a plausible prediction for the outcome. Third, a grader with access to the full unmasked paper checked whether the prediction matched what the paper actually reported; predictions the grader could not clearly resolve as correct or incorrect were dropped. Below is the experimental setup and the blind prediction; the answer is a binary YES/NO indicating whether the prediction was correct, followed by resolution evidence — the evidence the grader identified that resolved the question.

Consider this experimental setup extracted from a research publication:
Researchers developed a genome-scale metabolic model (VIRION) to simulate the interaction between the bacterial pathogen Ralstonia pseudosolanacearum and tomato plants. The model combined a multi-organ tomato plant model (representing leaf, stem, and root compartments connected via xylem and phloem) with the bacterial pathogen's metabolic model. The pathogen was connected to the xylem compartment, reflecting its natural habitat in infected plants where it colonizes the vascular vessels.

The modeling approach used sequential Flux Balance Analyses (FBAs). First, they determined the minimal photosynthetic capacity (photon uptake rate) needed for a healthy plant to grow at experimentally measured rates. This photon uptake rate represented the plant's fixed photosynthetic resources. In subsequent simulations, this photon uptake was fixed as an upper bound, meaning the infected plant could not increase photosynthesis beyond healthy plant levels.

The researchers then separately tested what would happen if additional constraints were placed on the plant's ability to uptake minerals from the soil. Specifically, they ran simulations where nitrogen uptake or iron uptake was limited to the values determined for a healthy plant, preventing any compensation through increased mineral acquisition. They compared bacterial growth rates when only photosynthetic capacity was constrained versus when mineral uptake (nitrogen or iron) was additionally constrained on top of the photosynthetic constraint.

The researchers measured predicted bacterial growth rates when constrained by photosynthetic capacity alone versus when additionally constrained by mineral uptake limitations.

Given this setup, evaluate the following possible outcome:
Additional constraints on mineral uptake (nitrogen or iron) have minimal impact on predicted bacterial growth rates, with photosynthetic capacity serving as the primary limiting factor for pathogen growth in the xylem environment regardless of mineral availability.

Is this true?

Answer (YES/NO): YES